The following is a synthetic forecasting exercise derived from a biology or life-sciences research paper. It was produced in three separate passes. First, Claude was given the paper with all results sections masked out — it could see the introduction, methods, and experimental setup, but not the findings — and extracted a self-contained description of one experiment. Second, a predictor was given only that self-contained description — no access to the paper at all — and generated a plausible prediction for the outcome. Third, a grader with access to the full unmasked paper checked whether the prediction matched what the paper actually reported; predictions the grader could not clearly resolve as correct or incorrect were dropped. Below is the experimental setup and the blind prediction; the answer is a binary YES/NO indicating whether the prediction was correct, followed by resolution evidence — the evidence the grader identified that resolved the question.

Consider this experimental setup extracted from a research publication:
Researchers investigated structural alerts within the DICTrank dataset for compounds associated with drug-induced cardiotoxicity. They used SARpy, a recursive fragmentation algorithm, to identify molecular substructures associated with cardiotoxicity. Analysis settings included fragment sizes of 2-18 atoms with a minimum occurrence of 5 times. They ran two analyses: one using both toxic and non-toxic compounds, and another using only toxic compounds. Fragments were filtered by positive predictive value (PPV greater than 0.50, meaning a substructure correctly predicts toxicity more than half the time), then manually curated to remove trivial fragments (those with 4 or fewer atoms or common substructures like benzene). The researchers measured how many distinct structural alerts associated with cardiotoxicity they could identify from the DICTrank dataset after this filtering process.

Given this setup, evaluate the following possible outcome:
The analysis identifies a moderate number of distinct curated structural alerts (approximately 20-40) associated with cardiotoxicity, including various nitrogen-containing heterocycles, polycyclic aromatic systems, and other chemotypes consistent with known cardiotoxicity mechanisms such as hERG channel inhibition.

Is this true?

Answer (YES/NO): NO